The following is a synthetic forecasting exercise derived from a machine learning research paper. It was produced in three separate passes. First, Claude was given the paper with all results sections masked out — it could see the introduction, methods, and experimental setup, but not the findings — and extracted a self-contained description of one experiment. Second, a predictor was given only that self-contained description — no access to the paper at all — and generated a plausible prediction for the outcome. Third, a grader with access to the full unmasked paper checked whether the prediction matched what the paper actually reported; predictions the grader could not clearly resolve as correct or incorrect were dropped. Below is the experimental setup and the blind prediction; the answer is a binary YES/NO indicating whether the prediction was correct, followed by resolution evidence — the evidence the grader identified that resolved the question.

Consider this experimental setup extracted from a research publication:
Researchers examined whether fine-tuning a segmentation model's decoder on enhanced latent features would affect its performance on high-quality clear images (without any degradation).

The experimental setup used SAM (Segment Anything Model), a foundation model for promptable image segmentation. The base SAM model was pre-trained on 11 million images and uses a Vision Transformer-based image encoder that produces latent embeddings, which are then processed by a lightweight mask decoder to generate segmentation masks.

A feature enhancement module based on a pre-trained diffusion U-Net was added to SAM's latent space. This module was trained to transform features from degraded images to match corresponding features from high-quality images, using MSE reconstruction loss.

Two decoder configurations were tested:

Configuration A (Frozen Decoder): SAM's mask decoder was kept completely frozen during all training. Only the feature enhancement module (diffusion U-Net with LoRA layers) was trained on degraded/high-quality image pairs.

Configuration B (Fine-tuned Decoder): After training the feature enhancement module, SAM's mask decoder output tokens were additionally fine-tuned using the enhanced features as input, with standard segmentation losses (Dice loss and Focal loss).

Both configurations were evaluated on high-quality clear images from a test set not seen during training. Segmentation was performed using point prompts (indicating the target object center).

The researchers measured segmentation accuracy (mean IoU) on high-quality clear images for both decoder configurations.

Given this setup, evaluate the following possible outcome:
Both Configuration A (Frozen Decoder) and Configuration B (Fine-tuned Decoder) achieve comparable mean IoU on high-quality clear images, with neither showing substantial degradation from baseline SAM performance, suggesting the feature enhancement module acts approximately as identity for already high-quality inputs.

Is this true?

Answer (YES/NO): NO